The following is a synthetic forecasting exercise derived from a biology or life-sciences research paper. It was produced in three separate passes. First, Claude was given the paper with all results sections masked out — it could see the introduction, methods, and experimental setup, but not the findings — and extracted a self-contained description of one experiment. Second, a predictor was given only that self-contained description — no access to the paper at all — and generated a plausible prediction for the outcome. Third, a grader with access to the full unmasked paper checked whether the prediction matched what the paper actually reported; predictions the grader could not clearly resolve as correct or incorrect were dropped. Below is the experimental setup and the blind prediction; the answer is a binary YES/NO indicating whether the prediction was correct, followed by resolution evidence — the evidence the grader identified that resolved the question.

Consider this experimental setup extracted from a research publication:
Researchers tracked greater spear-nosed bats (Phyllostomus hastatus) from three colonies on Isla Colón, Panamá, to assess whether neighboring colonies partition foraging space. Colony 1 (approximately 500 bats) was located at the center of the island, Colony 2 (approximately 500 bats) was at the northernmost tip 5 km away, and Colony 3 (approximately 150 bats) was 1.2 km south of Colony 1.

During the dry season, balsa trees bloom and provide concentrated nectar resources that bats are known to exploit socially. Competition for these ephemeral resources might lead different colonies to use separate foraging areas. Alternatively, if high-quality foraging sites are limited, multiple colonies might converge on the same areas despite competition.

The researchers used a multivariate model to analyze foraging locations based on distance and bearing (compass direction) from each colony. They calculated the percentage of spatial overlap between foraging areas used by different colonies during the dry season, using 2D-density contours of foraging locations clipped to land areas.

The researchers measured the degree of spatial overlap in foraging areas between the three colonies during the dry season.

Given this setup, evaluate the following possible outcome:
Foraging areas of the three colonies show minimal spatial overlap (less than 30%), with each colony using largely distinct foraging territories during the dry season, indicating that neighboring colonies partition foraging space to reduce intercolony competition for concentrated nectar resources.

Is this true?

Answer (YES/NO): NO